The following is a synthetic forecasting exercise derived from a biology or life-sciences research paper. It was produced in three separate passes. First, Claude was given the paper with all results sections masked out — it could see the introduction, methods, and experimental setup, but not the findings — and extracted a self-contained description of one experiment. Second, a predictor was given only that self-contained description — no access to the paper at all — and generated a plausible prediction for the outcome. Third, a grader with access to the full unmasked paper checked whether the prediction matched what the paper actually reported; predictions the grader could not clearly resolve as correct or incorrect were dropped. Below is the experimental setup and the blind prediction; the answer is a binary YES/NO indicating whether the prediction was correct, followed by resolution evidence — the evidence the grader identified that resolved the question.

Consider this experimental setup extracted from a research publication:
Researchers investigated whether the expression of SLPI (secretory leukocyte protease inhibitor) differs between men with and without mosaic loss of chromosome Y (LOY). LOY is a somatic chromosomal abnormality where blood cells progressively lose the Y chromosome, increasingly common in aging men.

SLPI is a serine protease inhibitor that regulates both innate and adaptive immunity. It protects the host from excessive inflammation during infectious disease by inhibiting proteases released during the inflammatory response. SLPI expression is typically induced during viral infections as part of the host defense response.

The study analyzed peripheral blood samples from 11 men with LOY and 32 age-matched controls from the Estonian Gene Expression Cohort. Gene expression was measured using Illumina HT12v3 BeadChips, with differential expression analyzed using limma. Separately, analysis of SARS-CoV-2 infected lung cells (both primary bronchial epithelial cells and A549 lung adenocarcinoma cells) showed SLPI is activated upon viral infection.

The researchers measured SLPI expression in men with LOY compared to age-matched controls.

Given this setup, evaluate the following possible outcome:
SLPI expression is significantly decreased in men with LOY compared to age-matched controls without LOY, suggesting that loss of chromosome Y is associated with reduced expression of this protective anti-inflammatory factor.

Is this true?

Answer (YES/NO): YES